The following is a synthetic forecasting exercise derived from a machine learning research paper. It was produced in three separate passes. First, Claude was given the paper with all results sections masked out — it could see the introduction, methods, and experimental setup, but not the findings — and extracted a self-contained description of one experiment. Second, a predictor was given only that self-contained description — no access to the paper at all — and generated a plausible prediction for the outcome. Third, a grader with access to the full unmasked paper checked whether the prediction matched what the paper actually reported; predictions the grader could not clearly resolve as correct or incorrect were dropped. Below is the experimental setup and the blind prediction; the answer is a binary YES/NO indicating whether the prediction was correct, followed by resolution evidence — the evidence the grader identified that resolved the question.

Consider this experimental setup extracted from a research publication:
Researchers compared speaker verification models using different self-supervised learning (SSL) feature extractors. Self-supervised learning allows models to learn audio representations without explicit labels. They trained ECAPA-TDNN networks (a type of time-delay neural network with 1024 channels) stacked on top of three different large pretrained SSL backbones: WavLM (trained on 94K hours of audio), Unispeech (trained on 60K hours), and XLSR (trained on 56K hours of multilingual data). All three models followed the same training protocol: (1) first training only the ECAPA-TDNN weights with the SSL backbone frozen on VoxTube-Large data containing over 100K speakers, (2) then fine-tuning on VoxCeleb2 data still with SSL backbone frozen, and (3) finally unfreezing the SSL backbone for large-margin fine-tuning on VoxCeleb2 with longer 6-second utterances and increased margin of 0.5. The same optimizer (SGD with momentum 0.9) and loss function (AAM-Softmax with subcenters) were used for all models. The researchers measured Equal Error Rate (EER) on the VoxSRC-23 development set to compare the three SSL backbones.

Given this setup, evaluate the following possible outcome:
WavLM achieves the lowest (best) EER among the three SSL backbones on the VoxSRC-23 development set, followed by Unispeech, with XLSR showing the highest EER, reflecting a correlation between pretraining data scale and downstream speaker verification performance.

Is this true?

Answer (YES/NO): NO